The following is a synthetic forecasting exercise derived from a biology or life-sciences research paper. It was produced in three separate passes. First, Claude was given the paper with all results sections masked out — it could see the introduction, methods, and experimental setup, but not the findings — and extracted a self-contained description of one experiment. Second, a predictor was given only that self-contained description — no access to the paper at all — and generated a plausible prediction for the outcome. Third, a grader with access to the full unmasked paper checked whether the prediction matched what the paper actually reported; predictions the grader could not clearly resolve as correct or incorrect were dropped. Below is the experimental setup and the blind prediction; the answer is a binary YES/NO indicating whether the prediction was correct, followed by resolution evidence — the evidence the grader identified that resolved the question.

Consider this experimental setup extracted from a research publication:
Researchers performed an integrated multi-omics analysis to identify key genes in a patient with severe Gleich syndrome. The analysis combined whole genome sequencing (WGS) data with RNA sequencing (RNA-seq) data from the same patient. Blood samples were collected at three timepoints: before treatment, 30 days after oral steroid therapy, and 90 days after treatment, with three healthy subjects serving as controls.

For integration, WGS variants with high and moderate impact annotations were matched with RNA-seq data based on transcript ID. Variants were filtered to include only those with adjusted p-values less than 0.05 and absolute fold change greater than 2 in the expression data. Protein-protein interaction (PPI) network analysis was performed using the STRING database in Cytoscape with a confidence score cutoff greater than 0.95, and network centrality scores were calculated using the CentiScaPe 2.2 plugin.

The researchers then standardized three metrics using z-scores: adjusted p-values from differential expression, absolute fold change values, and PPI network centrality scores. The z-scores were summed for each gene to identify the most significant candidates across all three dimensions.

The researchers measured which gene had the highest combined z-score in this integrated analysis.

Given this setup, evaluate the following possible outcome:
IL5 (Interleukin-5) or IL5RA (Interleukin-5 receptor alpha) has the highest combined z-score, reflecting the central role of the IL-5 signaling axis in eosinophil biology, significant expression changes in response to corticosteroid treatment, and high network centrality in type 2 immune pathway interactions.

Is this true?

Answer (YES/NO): NO